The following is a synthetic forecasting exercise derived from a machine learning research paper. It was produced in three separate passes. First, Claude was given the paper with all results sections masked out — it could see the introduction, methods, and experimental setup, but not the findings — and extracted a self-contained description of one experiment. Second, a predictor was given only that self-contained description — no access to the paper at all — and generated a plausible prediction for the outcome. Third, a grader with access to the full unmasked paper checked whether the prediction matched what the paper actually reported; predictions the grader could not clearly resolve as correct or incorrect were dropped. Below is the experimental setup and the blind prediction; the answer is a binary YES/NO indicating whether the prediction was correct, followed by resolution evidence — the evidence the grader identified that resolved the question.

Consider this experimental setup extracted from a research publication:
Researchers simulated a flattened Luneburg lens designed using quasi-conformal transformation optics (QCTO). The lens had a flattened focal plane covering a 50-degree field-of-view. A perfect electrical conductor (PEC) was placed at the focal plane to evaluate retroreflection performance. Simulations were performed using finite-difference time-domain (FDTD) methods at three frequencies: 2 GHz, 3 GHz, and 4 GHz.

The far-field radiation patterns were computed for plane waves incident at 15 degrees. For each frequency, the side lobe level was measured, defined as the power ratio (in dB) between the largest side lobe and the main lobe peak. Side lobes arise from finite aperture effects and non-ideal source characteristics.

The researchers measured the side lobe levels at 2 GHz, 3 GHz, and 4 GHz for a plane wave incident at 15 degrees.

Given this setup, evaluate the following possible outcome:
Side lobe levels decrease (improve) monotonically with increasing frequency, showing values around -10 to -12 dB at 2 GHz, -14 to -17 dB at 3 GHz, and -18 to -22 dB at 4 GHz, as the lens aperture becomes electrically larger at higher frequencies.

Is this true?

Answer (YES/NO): NO